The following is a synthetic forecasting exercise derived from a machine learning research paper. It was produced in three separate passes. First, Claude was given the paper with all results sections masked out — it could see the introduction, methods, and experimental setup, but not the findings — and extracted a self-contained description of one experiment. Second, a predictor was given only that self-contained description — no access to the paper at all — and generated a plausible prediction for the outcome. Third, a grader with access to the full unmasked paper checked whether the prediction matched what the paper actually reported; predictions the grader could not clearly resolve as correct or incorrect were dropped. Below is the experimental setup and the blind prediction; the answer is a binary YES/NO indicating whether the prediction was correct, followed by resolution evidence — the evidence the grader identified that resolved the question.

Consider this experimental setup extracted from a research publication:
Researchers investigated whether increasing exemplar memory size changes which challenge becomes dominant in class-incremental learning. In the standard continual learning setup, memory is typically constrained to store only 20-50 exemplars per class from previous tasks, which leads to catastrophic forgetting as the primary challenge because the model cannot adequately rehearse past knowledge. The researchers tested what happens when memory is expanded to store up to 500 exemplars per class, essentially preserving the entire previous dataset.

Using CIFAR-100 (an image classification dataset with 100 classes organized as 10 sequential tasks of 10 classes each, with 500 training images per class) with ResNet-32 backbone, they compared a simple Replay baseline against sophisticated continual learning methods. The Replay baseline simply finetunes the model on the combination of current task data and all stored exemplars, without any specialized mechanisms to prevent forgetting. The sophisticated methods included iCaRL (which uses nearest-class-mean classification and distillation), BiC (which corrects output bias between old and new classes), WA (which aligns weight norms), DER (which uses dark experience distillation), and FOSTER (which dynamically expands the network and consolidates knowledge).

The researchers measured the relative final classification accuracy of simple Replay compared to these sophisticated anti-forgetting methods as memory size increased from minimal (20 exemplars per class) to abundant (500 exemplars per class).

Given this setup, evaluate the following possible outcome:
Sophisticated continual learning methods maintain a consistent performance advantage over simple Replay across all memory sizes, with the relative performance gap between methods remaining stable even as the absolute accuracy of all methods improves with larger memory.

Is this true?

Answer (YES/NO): NO